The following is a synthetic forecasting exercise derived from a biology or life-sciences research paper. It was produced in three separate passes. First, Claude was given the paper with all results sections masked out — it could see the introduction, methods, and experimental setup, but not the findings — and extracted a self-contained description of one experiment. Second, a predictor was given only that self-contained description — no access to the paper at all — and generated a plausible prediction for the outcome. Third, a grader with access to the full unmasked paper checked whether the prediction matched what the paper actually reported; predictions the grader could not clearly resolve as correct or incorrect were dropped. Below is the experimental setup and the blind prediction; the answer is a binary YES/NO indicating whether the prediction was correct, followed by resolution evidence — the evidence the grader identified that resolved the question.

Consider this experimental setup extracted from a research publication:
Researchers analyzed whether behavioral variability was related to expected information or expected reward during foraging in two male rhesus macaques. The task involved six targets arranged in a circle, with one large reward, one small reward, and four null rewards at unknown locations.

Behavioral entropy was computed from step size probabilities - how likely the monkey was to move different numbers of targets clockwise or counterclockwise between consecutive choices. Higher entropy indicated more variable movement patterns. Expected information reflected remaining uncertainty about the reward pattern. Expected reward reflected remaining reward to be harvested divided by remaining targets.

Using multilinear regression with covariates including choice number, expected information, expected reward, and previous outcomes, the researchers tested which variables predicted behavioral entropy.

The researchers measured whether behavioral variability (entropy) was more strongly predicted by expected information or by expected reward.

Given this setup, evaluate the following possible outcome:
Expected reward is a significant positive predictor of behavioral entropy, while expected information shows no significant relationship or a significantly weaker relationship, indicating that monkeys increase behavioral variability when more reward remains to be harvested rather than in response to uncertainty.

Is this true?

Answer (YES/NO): NO